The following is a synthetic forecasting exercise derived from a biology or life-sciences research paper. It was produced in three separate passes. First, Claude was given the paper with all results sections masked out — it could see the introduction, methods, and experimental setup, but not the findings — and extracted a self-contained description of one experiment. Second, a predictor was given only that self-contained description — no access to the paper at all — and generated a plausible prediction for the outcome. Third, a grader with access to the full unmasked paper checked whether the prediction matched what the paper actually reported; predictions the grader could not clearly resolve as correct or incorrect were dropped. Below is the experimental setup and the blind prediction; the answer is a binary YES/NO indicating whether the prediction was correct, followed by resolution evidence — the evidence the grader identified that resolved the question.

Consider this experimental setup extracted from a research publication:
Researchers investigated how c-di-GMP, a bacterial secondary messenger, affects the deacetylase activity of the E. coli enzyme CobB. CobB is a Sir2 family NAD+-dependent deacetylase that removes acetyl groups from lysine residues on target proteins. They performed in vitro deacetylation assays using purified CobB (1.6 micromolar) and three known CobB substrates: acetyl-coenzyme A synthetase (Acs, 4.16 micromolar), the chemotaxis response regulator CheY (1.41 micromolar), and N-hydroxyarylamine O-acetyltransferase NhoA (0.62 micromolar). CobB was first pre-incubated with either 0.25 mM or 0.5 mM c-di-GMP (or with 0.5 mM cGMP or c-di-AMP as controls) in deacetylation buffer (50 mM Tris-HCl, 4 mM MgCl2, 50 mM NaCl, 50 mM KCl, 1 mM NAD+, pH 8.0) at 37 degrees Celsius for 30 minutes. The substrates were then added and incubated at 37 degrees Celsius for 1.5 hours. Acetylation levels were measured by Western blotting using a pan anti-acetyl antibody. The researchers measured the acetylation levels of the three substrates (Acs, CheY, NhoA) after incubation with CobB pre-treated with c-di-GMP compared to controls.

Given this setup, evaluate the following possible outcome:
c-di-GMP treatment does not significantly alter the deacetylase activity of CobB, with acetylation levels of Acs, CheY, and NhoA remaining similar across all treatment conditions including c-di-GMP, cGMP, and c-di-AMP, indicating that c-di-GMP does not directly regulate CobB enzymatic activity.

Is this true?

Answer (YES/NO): NO